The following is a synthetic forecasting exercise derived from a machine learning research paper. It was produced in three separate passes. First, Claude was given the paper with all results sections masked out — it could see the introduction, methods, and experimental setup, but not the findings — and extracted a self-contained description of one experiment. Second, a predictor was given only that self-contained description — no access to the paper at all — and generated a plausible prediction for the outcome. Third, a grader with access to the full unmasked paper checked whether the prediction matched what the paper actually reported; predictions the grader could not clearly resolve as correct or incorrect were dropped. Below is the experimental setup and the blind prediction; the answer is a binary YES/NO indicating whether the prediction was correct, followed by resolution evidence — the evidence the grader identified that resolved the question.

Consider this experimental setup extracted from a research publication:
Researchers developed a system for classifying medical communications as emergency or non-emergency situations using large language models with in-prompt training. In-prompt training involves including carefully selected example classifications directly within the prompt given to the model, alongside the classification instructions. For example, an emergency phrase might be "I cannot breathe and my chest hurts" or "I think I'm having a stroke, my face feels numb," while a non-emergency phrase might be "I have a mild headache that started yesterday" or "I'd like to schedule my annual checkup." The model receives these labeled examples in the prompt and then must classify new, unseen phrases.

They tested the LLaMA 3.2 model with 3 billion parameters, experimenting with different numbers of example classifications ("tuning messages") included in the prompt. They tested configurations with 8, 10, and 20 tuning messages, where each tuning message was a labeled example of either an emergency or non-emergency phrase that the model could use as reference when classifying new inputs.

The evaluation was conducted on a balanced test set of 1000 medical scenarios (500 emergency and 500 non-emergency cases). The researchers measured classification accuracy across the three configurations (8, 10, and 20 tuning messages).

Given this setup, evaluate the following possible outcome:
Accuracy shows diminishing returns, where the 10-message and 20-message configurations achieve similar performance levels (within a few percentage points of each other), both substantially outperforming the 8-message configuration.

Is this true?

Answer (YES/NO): NO